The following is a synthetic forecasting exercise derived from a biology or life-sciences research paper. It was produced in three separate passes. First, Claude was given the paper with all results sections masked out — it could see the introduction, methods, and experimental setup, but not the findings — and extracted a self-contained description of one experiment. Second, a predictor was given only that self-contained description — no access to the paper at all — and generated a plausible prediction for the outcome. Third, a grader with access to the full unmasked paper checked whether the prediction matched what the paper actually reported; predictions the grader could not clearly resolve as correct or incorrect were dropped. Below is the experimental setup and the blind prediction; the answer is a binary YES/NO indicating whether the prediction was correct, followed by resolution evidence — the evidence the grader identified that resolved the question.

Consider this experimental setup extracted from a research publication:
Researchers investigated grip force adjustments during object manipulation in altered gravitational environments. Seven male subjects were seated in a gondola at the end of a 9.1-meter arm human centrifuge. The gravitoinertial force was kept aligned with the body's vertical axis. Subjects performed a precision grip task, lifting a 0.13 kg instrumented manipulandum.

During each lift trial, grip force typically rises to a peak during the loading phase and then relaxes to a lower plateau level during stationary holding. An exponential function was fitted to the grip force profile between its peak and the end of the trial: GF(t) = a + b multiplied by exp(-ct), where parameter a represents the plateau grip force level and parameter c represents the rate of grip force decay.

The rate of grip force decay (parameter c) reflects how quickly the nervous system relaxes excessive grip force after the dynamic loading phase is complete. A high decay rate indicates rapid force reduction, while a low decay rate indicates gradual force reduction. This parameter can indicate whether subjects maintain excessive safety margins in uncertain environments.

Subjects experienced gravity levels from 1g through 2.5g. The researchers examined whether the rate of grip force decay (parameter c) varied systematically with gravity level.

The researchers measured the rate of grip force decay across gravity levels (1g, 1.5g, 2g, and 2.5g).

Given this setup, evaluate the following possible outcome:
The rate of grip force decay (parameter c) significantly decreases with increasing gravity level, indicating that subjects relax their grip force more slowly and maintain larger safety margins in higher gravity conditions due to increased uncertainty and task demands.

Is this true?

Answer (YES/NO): NO